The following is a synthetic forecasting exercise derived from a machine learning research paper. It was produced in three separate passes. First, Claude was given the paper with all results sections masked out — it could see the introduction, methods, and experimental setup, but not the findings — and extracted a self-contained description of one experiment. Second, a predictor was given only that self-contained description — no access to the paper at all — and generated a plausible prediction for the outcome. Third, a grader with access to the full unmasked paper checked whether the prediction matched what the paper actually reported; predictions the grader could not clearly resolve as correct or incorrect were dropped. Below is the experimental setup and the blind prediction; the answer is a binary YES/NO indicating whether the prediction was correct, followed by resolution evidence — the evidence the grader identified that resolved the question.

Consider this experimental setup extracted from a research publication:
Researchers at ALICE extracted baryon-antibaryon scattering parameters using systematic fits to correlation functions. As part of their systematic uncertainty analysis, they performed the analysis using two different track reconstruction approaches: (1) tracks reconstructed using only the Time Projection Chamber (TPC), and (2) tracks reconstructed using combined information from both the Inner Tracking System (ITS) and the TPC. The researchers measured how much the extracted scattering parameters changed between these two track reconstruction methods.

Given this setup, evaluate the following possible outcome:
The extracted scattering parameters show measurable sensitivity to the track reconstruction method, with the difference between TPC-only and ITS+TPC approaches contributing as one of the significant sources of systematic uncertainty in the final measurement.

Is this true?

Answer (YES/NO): YES